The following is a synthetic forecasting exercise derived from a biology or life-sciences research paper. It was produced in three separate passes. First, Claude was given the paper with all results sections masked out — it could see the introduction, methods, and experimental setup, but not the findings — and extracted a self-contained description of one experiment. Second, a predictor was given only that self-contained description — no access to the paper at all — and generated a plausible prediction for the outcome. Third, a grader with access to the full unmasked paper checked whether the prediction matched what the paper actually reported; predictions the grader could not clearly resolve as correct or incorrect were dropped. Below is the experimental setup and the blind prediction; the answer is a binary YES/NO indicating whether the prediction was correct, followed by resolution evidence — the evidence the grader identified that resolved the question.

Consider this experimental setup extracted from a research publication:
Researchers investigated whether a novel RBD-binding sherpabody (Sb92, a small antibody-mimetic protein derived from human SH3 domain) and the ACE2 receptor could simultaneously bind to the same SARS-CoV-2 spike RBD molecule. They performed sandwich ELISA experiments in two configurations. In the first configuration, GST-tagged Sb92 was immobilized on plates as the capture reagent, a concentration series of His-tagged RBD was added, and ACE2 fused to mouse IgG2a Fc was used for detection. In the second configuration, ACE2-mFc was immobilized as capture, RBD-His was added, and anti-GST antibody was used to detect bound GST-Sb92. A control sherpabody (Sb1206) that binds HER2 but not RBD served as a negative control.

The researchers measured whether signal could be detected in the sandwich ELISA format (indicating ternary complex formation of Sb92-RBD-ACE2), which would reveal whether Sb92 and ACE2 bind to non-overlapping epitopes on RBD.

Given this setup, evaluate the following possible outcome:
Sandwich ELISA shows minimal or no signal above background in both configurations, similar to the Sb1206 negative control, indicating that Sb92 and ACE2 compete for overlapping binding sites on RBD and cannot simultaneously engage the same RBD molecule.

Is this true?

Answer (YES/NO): NO